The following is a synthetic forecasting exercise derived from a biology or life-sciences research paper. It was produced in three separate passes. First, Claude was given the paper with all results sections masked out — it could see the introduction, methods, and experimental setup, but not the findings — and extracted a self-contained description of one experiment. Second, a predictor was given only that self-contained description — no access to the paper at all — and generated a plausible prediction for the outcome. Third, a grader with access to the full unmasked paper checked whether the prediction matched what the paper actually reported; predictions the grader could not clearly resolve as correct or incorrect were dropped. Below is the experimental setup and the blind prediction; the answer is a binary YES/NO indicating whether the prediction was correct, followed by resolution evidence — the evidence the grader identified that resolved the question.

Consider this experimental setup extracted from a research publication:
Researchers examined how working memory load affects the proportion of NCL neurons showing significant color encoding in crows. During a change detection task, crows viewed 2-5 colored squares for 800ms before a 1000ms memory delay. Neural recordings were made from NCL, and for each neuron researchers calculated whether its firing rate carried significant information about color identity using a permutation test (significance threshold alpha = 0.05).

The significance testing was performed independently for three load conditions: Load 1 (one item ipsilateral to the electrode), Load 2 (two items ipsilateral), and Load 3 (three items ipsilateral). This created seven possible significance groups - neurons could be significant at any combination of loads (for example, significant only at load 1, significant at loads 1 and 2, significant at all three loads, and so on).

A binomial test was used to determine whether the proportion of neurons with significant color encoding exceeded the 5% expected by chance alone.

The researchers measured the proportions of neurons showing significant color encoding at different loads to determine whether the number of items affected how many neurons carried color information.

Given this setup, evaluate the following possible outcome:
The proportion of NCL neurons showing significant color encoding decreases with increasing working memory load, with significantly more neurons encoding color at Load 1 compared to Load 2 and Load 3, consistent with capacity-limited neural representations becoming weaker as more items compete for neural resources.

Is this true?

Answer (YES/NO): NO